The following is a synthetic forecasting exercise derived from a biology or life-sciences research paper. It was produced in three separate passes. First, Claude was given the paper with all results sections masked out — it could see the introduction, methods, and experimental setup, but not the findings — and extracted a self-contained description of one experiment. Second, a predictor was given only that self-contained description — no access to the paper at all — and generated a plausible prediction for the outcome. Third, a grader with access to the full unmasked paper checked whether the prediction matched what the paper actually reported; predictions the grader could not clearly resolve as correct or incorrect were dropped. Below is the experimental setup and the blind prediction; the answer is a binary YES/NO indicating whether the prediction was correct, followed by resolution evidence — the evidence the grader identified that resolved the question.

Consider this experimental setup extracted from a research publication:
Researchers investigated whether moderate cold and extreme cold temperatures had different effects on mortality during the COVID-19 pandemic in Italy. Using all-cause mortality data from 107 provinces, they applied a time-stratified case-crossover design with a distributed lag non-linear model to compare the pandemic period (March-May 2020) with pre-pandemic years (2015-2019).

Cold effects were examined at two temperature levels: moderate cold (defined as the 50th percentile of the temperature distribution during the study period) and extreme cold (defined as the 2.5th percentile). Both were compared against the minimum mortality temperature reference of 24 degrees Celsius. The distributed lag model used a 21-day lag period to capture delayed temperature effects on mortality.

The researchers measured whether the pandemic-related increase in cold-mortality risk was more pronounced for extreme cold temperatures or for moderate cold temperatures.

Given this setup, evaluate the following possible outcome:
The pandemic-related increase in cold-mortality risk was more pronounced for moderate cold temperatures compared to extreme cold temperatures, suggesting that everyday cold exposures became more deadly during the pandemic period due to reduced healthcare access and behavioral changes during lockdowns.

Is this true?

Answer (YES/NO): NO